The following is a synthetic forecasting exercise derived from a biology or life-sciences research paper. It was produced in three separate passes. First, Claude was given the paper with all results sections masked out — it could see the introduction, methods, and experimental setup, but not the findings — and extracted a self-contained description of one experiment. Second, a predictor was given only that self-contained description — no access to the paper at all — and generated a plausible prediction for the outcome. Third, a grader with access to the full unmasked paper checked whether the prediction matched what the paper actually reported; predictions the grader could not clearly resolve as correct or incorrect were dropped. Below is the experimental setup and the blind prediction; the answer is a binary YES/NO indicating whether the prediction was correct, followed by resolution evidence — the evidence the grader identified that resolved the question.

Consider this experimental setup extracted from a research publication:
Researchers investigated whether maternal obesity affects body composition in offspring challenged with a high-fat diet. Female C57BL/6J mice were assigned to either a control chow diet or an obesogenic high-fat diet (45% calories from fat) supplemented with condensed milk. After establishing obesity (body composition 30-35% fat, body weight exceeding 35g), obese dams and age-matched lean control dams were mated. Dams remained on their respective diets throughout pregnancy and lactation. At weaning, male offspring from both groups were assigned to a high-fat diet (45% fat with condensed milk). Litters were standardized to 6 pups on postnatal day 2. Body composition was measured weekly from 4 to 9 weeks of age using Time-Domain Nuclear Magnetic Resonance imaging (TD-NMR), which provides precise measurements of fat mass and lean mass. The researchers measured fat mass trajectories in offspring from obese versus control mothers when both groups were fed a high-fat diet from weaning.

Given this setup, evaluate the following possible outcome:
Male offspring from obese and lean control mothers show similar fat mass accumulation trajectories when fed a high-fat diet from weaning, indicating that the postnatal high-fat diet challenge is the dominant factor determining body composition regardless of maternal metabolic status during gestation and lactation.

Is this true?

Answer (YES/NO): NO